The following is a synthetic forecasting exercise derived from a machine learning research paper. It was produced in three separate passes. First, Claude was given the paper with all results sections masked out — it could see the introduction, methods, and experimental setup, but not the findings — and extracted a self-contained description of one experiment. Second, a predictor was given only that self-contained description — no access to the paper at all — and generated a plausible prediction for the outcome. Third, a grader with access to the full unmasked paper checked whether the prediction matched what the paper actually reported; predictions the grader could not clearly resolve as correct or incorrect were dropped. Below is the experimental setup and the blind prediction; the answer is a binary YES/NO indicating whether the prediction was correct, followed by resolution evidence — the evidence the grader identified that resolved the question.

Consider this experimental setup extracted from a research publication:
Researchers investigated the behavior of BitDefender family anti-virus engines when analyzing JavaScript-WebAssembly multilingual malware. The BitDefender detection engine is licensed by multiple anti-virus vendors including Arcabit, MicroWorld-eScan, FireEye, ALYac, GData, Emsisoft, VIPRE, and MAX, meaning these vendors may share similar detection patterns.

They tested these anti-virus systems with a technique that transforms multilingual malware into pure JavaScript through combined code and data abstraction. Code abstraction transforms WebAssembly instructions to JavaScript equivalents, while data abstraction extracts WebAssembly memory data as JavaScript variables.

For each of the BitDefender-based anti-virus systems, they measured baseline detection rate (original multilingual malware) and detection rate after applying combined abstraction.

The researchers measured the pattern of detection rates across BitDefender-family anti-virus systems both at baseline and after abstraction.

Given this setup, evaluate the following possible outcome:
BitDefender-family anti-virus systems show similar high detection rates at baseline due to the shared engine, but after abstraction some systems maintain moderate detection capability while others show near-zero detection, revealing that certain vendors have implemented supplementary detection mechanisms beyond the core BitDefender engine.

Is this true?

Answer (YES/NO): NO